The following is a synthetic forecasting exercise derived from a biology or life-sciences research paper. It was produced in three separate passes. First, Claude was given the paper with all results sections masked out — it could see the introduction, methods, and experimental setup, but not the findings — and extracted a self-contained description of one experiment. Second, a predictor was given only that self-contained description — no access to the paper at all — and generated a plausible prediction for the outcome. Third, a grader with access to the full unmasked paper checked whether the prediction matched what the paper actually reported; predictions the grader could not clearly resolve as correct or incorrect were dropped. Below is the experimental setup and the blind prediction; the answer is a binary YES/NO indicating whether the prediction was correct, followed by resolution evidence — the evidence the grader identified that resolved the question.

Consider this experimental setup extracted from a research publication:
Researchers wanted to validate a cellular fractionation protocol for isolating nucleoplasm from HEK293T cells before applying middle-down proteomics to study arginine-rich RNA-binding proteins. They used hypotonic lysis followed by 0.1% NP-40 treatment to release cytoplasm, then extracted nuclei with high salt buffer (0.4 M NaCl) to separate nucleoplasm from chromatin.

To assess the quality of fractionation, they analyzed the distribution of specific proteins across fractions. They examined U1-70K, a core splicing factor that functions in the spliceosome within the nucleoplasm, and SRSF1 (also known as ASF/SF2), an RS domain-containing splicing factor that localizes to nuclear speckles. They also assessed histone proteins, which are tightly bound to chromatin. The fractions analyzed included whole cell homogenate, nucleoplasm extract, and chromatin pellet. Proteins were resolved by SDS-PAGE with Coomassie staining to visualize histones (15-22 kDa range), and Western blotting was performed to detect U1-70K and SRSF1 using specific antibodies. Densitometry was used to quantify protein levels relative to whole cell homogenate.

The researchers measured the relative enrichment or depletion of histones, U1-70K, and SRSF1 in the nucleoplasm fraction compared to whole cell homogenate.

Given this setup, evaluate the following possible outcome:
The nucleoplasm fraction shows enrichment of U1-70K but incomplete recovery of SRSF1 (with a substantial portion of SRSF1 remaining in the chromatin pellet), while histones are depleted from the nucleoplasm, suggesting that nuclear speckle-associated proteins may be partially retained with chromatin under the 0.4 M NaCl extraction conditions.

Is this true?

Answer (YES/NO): NO